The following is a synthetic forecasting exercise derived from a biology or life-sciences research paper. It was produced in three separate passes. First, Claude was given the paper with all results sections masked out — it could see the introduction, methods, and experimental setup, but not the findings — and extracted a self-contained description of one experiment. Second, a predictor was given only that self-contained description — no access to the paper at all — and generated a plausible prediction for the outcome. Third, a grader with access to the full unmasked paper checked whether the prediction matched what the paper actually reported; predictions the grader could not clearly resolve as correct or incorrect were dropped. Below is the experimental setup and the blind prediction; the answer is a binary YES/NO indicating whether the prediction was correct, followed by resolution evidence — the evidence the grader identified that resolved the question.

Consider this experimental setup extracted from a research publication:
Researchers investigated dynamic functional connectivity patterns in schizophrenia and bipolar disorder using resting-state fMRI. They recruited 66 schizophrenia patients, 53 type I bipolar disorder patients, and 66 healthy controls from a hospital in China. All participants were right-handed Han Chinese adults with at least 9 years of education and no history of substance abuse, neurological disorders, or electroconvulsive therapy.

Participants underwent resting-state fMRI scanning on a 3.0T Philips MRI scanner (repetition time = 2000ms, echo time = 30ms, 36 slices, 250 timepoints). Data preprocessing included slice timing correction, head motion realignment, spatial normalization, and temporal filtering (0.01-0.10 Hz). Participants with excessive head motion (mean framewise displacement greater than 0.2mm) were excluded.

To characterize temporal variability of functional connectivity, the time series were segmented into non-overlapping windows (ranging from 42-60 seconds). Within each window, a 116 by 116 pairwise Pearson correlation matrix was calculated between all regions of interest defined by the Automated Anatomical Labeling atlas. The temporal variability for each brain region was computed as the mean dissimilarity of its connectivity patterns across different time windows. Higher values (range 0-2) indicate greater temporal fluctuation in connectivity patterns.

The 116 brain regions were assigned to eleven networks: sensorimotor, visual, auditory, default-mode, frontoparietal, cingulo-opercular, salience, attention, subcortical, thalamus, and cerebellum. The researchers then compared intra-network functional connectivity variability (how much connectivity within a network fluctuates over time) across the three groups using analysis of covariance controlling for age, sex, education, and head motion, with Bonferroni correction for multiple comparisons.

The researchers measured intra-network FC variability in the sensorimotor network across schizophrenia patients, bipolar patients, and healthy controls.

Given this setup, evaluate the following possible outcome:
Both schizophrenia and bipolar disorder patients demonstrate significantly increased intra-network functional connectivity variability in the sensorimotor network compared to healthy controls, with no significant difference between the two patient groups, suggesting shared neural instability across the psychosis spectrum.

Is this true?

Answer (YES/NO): NO